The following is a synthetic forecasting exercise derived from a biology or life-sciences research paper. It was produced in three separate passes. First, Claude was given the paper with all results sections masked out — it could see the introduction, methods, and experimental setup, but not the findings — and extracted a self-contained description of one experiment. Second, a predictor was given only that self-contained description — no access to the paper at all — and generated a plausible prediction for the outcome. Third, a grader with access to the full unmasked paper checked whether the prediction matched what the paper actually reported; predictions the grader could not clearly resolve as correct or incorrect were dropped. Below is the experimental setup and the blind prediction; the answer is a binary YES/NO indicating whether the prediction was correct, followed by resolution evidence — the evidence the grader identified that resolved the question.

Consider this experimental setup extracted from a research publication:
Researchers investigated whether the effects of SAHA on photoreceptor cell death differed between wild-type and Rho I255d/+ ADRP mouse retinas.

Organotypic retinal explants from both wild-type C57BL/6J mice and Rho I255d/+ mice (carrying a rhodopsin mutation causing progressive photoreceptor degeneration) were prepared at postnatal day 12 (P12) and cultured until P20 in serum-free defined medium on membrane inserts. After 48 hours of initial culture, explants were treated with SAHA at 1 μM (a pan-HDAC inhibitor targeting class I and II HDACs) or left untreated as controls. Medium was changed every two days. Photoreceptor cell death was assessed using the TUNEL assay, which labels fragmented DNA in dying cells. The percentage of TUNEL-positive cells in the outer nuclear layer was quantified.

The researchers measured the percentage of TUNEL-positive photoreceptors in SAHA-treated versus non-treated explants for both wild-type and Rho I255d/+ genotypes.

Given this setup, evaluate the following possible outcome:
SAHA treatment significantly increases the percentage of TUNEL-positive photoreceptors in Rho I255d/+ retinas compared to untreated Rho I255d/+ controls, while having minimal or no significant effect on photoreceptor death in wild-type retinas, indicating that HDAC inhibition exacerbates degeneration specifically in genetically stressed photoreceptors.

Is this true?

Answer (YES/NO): NO